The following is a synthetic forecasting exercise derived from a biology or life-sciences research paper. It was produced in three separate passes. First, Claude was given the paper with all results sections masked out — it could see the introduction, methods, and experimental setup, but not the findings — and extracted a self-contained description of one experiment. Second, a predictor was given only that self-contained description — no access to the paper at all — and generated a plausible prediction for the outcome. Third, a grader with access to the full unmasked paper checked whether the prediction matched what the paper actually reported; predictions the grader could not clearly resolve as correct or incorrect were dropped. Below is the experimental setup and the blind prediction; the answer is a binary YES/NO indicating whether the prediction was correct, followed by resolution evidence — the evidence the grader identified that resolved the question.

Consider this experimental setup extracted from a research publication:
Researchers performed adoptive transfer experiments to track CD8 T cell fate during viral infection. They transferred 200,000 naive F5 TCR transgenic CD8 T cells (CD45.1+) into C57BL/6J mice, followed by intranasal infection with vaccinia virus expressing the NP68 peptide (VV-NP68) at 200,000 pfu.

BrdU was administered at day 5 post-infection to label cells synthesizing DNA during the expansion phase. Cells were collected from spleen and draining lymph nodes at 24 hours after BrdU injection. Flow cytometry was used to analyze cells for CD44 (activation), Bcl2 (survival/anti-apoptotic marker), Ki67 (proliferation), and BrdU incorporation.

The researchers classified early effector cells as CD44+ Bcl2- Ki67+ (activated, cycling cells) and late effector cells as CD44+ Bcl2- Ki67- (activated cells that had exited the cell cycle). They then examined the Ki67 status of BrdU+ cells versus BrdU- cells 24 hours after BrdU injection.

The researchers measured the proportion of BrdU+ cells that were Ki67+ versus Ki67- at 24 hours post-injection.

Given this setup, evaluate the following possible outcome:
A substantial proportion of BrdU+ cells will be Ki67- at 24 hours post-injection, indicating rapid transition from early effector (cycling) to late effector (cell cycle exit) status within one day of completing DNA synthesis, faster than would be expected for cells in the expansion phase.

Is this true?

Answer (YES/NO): NO